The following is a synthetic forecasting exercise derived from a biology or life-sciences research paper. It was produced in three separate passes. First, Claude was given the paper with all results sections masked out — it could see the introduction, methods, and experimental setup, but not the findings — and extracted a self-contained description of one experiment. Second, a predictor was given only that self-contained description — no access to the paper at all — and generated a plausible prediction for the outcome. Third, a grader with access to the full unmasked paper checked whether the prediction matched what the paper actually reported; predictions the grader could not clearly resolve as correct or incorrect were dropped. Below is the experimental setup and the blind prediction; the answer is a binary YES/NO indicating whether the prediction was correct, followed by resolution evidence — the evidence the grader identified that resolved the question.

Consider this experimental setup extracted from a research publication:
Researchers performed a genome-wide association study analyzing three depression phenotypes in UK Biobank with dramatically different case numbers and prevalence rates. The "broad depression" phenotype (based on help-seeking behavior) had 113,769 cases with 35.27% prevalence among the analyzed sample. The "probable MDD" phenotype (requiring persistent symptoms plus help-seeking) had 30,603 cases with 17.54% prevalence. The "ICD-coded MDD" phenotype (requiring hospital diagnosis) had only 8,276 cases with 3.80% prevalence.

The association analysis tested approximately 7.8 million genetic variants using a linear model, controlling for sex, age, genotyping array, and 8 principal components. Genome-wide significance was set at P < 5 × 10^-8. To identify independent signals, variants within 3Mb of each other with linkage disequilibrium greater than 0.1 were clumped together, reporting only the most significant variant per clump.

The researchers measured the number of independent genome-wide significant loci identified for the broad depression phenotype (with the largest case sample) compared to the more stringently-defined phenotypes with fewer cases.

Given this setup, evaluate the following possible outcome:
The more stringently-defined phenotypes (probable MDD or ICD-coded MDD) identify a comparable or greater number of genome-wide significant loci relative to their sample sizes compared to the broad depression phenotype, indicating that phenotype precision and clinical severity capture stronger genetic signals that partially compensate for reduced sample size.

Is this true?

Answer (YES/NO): NO